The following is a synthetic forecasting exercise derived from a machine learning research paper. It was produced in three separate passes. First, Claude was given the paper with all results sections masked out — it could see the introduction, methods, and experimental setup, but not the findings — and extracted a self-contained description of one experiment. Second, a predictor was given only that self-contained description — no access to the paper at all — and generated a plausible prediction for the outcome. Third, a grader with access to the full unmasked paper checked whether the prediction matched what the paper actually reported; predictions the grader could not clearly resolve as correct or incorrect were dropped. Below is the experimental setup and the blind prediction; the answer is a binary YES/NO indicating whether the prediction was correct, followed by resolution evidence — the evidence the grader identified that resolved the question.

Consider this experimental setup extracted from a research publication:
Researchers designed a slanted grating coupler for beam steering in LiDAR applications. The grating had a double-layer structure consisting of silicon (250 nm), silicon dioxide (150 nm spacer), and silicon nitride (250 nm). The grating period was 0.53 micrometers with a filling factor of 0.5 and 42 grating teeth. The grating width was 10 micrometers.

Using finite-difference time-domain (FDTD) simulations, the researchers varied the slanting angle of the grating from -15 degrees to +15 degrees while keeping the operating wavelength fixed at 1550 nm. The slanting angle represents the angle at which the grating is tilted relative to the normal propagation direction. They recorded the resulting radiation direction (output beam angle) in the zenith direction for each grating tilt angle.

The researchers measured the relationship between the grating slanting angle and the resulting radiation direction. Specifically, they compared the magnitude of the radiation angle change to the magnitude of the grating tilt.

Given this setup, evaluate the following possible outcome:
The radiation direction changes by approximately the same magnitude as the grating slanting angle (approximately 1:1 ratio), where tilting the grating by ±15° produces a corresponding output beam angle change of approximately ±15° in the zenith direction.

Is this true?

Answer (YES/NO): NO